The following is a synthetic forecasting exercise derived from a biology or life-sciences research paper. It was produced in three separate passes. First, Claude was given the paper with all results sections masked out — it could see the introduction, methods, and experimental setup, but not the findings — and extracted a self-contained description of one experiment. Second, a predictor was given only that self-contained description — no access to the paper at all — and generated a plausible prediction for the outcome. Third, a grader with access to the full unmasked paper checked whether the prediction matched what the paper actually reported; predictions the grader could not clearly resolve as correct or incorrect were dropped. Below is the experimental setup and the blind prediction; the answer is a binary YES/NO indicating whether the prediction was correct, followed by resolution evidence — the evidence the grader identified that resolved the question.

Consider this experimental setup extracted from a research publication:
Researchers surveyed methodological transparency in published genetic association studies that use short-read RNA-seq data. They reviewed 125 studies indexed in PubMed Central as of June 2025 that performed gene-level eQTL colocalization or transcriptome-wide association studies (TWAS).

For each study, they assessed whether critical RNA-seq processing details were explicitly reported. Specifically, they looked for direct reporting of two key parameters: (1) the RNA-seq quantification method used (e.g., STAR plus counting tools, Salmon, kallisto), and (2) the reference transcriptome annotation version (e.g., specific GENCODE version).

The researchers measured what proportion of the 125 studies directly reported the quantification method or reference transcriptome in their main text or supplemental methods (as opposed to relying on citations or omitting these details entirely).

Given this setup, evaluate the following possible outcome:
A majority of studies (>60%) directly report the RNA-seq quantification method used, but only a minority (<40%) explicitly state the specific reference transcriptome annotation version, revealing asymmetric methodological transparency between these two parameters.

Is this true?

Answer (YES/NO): NO